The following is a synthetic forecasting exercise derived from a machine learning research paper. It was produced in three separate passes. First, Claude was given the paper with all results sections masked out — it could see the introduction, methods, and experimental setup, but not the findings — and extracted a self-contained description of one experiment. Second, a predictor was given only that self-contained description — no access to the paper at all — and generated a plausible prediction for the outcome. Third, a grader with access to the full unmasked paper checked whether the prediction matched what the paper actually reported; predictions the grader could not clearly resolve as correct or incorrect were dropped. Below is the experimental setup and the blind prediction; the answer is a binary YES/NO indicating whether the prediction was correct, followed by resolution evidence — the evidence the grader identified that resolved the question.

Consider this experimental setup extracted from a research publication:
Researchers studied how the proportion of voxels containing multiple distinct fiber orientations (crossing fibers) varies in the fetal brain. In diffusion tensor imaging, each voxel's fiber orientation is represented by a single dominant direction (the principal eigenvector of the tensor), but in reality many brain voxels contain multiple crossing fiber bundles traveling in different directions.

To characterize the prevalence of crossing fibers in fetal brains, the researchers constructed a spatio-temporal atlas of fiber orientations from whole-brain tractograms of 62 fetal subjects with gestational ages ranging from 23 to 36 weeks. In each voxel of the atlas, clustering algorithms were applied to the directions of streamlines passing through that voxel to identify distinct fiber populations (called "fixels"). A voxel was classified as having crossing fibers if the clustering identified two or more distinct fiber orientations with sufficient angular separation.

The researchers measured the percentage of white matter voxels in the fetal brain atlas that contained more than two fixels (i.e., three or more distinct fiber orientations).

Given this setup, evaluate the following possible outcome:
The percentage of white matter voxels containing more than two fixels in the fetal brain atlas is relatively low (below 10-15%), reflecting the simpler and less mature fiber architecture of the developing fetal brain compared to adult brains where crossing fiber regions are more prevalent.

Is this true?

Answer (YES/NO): YES